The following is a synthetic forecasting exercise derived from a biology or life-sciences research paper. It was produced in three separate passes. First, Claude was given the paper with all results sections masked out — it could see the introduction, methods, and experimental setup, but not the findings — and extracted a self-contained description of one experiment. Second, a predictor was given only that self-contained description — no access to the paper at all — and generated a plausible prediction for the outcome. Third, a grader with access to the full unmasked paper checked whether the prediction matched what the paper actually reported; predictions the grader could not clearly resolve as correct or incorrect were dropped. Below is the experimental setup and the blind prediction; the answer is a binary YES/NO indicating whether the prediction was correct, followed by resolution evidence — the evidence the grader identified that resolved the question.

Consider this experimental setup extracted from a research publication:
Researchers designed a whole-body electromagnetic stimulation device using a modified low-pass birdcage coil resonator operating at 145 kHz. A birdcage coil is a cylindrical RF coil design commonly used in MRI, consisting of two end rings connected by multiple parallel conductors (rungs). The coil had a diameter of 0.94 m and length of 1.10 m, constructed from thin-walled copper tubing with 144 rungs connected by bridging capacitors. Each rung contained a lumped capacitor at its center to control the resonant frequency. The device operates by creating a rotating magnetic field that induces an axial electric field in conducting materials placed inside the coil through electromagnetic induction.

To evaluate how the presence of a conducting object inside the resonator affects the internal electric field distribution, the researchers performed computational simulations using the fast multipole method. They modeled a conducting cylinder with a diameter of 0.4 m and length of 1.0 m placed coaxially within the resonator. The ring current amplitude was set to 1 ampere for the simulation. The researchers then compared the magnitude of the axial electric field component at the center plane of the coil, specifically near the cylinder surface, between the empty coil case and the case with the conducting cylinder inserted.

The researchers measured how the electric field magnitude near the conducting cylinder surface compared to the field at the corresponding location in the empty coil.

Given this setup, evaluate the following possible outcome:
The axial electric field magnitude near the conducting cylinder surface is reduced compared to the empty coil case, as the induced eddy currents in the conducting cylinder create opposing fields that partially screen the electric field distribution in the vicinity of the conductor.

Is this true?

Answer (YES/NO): NO